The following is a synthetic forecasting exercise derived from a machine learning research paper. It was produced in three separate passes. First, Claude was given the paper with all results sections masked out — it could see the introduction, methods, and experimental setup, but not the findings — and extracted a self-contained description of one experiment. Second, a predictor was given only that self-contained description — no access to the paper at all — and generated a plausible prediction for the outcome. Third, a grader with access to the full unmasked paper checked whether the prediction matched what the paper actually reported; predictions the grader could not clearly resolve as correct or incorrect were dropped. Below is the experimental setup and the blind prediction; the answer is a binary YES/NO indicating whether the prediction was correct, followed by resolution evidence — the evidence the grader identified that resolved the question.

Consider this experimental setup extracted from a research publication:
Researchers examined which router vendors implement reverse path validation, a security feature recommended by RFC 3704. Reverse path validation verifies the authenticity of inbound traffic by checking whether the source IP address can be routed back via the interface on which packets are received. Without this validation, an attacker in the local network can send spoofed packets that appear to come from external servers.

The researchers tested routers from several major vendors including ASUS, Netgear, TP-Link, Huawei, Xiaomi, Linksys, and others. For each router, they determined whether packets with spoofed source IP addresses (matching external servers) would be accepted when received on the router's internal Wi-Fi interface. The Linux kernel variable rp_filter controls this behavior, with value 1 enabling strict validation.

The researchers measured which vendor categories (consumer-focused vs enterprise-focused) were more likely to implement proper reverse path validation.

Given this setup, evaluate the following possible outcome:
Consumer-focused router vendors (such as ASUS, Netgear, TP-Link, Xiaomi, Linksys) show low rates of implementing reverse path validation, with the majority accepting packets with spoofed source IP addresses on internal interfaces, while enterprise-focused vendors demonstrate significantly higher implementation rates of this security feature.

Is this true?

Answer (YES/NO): NO